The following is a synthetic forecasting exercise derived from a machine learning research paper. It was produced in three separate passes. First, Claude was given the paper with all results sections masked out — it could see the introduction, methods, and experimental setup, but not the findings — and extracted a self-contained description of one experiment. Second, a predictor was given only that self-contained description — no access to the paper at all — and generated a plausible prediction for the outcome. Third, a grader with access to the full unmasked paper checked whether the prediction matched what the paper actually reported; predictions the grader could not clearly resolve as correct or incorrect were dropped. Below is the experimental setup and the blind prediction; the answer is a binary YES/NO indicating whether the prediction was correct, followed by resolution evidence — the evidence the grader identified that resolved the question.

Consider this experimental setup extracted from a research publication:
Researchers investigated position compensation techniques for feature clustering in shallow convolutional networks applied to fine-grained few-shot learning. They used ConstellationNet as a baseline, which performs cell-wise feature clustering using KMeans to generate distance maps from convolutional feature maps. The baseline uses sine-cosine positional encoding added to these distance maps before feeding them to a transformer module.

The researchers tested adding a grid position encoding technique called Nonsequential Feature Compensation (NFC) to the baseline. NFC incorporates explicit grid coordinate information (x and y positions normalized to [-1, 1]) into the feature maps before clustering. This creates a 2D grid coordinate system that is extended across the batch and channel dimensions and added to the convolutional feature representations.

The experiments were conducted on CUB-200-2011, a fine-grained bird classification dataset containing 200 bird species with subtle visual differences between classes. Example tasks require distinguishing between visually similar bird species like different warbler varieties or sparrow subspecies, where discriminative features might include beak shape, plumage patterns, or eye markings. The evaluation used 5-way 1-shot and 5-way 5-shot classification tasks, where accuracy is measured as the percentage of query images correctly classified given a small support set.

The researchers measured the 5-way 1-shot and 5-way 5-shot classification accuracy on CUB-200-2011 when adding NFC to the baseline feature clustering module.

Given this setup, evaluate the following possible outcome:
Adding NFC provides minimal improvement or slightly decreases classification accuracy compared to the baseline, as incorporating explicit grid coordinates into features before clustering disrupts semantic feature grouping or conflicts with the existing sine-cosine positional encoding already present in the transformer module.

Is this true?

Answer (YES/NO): YES